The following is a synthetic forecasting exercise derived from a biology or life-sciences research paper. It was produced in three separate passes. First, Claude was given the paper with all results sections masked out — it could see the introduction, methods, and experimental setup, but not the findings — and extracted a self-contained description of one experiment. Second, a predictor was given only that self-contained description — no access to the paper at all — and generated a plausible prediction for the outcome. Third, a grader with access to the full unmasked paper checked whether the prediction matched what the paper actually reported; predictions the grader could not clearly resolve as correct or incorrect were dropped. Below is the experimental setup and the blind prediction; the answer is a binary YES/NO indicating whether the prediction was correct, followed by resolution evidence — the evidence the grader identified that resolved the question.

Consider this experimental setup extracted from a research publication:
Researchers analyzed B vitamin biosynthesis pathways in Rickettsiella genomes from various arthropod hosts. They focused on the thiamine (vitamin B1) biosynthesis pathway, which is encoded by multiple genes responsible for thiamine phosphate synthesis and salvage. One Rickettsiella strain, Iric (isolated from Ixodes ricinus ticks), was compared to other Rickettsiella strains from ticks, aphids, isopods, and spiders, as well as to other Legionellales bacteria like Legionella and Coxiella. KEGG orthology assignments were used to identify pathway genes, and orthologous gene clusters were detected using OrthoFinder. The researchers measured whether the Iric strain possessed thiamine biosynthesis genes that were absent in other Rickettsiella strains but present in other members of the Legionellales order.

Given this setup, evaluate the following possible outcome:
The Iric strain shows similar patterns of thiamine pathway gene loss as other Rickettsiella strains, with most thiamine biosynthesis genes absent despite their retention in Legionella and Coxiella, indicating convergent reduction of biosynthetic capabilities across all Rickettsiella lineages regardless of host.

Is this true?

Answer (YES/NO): NO